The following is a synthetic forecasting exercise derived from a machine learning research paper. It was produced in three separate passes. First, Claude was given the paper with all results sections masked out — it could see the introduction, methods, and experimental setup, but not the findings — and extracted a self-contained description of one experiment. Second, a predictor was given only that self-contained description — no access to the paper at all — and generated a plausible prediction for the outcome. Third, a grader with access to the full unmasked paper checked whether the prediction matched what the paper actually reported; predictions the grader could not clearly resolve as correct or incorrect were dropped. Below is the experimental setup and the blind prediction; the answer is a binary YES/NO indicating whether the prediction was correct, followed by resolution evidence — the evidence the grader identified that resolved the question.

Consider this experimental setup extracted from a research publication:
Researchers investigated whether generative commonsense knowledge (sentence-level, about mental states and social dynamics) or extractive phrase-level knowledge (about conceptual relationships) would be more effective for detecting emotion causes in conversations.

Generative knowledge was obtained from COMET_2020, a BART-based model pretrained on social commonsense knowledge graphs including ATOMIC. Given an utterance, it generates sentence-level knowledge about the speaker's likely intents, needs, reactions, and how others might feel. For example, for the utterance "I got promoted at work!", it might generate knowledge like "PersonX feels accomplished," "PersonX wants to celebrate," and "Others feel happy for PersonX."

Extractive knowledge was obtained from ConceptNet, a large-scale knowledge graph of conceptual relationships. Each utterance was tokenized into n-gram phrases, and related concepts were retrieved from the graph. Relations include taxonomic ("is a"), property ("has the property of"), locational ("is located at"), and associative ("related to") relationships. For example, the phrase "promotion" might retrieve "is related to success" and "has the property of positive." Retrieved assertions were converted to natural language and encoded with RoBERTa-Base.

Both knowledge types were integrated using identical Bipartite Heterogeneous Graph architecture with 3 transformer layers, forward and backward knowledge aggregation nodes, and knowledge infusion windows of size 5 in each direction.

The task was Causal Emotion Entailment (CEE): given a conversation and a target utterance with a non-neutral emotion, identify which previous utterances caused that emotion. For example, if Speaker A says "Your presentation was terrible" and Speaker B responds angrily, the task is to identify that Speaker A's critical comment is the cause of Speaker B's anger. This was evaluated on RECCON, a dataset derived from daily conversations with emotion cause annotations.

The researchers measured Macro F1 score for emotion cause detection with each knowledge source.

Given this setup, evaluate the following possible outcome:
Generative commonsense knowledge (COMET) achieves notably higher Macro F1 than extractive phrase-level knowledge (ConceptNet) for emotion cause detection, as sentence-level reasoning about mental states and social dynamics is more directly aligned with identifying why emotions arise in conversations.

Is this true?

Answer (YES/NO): NO